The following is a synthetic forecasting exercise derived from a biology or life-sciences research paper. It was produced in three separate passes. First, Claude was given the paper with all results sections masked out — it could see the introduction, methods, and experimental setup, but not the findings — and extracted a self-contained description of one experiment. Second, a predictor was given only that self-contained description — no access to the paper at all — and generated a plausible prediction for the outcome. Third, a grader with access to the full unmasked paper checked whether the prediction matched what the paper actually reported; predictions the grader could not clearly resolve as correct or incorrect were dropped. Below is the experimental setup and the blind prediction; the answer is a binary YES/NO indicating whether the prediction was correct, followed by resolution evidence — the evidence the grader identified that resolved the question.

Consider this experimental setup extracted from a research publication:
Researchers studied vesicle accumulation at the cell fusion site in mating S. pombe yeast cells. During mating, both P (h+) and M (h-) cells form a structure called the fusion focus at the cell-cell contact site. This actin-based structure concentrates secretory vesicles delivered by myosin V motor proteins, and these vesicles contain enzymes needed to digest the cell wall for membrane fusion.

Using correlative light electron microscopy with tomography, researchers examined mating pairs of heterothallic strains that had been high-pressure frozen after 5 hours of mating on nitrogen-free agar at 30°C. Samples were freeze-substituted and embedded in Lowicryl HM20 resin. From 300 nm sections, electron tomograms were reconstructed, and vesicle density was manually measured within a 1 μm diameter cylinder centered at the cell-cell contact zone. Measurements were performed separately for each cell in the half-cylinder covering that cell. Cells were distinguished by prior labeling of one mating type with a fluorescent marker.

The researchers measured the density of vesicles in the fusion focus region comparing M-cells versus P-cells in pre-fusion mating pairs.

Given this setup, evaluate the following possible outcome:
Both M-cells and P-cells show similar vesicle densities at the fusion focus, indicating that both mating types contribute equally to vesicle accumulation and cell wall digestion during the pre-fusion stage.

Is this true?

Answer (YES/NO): NO